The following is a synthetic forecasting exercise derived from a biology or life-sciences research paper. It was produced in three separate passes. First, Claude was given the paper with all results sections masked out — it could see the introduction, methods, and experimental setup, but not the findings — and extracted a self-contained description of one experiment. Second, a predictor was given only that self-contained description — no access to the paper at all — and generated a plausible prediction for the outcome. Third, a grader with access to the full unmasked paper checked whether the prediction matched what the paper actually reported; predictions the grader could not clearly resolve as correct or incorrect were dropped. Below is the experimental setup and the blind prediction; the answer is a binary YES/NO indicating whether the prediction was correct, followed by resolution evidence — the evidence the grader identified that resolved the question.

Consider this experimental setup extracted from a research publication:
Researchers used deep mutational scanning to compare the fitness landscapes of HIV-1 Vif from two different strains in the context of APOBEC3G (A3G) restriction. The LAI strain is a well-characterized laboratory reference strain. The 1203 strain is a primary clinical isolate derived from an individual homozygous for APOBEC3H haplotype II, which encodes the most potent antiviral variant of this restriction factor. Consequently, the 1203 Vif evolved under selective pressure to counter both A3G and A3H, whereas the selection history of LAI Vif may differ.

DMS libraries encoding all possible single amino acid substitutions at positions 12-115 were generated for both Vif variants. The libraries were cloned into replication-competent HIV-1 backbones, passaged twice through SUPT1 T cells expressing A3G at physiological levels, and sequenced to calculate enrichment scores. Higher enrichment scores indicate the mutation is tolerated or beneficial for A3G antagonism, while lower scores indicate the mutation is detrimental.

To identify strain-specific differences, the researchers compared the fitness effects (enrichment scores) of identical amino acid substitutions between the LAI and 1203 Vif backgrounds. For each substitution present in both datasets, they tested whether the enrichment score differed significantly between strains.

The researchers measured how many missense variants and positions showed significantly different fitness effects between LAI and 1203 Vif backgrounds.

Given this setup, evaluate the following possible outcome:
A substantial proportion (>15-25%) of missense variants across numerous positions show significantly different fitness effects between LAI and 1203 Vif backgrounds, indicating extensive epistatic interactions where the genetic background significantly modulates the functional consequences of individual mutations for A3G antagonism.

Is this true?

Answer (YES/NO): NO